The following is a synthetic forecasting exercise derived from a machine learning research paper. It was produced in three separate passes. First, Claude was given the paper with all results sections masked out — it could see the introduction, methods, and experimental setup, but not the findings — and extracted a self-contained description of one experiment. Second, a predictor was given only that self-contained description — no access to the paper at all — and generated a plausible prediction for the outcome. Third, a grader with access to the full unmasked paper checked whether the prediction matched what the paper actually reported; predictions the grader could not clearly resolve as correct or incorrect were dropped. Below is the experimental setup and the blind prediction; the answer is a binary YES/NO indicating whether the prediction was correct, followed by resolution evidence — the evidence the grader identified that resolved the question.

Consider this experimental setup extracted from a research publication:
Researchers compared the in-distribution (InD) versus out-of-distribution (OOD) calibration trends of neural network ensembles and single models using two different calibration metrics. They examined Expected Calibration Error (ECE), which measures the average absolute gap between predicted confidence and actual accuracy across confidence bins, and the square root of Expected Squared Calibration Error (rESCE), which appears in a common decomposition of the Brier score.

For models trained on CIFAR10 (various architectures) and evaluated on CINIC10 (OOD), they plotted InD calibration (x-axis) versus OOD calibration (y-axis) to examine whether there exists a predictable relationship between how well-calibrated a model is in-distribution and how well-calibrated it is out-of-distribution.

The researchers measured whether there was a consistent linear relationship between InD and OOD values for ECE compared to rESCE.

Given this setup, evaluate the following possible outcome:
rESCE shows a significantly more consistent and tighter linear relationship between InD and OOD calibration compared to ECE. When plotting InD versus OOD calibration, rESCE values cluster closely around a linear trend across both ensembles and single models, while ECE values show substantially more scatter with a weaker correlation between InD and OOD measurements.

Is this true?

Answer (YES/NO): YES